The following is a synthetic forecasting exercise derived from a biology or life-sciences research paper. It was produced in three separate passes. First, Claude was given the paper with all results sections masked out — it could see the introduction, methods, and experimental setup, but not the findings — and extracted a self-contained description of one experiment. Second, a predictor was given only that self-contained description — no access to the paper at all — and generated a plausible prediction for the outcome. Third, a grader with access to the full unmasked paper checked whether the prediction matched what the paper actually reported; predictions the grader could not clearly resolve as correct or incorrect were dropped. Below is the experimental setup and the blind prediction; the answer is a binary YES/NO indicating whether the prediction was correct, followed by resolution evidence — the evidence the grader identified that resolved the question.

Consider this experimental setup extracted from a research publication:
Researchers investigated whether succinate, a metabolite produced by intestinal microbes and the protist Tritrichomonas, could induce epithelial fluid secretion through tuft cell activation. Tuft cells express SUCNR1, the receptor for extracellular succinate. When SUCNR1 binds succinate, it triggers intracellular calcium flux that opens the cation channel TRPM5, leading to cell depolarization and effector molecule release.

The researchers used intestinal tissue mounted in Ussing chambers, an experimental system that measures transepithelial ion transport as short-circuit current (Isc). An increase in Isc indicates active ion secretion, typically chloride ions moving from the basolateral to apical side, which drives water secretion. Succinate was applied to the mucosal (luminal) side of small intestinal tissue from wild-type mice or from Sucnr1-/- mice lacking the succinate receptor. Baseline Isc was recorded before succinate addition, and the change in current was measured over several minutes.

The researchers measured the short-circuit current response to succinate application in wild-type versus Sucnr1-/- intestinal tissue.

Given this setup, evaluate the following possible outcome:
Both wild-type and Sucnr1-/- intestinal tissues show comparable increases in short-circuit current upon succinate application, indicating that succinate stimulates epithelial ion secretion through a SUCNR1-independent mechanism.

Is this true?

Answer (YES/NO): NO